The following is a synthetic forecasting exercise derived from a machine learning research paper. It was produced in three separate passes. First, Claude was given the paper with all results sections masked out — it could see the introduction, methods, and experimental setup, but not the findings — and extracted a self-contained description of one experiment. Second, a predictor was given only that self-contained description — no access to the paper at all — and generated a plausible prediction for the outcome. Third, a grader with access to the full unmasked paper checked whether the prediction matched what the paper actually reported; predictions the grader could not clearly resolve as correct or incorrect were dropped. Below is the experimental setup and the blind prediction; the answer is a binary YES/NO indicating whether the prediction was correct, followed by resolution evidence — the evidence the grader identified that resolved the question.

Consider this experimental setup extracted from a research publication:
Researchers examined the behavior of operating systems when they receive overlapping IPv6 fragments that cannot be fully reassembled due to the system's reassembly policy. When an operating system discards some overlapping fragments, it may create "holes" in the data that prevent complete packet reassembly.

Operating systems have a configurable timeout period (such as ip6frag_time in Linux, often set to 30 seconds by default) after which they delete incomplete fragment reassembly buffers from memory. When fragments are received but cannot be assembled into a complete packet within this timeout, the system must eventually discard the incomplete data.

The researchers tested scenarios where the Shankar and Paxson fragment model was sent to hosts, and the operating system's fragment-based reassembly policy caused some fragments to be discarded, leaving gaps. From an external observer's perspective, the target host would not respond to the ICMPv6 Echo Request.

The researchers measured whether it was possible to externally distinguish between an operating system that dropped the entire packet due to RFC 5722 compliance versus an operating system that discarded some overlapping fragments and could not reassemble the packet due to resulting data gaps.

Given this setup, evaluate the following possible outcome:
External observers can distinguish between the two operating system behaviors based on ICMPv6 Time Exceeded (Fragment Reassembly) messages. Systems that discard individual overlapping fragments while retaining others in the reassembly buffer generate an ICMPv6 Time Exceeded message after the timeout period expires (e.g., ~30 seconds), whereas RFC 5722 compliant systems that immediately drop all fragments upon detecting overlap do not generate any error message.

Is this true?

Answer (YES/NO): NO